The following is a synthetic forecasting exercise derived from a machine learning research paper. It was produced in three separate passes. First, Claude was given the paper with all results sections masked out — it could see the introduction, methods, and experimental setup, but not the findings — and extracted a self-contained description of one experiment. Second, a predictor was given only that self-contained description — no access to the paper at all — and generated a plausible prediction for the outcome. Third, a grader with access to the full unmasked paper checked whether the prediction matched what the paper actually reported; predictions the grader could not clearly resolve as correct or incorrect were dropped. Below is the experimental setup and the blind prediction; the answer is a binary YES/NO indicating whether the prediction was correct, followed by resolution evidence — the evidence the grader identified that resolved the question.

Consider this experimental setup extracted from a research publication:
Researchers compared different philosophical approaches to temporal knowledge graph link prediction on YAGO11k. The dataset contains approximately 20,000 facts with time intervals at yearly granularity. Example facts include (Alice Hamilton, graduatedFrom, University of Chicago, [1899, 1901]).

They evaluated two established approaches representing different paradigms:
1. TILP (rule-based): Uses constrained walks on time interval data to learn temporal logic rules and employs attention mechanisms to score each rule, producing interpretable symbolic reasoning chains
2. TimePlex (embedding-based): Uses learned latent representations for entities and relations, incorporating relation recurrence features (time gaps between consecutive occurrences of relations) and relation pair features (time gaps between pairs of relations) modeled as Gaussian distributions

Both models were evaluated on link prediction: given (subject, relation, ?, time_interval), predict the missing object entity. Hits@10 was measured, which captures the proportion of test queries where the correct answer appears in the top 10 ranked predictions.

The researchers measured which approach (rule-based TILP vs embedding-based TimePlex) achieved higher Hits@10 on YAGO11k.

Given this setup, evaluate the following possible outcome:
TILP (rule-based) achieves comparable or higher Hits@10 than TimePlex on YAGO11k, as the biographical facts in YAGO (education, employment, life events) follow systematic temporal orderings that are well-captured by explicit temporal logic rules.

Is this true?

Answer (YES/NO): YES